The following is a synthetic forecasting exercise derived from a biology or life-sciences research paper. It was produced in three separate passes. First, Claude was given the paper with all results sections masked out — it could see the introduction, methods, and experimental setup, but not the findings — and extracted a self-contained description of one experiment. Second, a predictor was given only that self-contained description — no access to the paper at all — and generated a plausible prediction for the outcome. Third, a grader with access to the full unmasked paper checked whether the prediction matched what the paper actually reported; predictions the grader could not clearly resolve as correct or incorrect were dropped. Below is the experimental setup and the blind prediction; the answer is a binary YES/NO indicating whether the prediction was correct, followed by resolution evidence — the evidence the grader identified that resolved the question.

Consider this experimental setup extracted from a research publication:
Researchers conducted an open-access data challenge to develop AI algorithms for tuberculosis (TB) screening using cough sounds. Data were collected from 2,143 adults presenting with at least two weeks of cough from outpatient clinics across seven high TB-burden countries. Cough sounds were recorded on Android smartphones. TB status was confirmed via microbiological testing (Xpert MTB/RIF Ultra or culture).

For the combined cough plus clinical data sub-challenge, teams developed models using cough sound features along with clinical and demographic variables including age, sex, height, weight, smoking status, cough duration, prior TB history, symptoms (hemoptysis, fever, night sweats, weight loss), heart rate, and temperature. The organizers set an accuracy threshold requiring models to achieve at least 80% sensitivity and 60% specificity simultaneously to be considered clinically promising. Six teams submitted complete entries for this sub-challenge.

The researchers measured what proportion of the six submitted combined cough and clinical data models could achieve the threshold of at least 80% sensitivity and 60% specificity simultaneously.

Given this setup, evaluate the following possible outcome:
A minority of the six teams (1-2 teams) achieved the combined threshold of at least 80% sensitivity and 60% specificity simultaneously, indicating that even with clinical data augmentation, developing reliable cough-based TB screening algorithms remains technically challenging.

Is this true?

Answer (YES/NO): NO